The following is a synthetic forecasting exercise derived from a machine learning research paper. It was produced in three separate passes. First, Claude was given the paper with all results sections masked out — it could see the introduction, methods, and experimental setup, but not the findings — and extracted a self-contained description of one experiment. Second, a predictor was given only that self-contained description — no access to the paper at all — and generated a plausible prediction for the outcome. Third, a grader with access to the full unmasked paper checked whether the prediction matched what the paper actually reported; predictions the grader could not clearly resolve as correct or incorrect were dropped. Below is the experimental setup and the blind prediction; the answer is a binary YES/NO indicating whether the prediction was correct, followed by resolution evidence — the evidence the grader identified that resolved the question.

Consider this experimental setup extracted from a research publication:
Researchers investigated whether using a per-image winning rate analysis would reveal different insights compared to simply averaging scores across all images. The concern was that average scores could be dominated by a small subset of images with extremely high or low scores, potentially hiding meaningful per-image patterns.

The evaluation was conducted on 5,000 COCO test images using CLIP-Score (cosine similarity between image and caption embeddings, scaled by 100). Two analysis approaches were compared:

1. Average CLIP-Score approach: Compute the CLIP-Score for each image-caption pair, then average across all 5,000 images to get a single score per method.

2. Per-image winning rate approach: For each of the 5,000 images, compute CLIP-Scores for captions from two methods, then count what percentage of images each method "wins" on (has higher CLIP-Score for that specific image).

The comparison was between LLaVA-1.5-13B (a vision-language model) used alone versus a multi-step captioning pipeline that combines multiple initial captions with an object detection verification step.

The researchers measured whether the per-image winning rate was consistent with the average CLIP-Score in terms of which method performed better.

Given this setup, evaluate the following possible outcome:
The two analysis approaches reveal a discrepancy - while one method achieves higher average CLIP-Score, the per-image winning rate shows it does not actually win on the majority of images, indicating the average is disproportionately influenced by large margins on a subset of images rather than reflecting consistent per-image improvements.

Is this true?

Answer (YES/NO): NO